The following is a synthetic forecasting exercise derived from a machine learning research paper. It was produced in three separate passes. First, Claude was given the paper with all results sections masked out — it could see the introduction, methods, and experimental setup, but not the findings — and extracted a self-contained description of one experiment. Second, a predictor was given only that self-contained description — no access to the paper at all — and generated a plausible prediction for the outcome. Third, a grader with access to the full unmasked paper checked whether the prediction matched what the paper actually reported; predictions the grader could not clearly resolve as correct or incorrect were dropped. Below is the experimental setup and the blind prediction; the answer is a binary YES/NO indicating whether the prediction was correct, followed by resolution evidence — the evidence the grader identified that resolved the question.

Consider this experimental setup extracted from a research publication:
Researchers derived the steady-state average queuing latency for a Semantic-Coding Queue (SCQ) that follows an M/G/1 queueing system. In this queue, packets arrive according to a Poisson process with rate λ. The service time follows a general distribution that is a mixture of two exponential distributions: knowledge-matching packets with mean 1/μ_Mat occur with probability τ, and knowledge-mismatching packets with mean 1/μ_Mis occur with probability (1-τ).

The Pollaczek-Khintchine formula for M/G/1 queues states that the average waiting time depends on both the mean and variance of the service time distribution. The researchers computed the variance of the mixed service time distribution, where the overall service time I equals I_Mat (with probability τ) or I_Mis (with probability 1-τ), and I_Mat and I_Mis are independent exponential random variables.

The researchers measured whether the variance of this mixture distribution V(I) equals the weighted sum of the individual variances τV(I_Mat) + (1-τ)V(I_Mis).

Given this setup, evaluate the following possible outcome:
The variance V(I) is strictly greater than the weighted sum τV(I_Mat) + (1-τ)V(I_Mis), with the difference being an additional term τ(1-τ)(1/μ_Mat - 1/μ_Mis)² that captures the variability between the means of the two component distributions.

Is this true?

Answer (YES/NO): NO